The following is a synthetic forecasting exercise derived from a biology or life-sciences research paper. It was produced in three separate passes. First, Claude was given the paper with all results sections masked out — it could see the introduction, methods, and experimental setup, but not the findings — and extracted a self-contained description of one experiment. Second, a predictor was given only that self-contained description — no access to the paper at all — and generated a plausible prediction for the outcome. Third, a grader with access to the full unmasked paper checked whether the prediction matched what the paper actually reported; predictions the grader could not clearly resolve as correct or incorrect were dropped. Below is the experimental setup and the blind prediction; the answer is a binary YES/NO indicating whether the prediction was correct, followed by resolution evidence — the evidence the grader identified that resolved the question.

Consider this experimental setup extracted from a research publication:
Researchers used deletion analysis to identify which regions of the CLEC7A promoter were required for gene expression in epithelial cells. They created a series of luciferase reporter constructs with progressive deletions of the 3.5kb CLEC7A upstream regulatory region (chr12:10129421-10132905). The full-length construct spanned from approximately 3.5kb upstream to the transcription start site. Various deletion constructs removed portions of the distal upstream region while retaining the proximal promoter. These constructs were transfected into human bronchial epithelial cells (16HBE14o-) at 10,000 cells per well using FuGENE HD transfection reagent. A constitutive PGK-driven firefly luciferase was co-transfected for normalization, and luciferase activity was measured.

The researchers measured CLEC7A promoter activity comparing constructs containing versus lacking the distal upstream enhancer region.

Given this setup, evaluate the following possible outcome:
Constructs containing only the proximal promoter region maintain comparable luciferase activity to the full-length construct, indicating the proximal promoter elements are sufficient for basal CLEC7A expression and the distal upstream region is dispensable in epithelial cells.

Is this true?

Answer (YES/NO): NO